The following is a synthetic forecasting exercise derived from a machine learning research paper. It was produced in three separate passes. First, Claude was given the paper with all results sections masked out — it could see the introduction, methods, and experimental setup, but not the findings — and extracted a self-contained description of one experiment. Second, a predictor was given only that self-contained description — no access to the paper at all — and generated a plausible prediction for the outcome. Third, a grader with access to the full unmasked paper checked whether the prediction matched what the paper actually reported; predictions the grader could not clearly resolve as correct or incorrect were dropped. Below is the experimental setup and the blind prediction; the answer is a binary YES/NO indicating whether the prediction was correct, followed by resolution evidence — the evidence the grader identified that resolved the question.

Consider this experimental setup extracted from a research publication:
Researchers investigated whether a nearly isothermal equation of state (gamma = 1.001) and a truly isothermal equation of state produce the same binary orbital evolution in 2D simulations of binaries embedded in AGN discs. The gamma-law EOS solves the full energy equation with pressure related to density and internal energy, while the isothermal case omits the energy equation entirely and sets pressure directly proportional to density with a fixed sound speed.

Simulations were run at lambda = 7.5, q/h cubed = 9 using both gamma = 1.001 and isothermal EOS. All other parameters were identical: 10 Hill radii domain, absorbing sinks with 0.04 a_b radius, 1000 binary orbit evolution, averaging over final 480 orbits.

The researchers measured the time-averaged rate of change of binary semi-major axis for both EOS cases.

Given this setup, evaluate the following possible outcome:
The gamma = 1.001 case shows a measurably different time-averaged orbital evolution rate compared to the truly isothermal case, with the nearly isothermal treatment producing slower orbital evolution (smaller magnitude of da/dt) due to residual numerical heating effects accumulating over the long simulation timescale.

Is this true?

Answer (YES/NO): NO